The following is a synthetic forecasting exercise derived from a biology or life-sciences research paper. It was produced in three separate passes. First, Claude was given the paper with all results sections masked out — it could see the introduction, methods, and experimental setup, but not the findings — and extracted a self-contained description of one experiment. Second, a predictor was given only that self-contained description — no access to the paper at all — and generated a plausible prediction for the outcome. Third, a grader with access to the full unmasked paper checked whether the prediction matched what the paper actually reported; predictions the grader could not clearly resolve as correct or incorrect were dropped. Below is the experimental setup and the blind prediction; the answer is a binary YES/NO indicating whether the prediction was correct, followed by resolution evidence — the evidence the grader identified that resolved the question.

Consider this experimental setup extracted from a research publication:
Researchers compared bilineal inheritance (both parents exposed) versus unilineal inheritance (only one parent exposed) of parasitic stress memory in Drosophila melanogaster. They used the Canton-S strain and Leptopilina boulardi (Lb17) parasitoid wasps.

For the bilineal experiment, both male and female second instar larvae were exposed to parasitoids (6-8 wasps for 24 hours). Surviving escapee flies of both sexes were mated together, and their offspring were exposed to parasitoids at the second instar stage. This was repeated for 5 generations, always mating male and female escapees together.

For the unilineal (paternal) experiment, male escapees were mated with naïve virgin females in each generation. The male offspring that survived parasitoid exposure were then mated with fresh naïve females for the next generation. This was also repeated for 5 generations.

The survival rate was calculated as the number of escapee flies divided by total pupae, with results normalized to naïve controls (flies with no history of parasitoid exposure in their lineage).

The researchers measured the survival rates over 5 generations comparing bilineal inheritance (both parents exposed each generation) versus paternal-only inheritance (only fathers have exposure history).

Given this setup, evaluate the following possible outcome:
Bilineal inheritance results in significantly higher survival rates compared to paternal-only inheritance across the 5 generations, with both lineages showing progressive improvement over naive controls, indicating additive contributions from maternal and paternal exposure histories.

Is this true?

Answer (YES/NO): NO